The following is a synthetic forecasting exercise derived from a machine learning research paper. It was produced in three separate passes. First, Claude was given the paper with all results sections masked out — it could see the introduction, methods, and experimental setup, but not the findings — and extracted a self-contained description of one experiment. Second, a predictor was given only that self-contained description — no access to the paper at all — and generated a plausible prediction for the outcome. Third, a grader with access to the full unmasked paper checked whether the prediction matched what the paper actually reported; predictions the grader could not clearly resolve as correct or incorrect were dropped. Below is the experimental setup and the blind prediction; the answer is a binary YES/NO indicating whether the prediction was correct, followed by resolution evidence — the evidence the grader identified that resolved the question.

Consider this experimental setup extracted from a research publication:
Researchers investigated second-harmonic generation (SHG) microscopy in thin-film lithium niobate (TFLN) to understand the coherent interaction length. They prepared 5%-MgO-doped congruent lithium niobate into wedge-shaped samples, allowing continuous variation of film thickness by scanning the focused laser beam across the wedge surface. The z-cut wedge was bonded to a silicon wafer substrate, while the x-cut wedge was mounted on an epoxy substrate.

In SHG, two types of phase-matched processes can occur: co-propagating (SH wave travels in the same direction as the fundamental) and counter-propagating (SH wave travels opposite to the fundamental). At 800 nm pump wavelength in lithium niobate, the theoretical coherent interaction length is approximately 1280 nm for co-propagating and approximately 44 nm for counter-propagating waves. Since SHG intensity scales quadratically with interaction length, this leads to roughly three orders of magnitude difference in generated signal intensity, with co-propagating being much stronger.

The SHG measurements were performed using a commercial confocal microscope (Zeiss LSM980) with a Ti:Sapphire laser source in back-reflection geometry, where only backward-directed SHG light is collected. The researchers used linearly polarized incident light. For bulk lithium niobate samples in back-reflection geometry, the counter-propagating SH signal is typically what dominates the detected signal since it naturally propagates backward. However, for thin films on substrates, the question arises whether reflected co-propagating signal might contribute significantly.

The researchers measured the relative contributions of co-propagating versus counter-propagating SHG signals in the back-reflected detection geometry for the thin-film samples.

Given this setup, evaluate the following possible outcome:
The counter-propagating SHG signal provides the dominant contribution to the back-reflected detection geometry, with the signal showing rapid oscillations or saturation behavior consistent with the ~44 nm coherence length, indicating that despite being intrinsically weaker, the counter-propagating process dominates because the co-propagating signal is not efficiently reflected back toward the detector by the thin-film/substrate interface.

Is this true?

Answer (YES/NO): NO